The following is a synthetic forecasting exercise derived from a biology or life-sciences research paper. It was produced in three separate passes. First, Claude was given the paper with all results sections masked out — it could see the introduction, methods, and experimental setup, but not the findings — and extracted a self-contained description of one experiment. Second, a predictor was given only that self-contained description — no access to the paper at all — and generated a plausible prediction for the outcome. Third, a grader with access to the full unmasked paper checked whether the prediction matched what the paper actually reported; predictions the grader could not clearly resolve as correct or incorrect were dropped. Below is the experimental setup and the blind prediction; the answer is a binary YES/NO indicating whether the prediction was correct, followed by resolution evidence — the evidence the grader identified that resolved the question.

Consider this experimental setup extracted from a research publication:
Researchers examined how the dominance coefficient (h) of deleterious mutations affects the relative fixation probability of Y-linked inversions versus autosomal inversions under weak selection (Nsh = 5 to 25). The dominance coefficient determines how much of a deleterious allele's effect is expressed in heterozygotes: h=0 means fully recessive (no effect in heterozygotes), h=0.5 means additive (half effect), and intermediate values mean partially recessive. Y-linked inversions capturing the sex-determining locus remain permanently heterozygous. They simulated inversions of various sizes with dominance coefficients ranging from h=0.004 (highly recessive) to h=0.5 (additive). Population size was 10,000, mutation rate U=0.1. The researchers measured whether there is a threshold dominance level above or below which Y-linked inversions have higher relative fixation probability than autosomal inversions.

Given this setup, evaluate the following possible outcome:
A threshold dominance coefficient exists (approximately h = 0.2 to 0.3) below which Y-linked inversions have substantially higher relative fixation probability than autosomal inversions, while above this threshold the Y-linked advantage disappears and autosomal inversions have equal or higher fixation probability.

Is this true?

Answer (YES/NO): NO